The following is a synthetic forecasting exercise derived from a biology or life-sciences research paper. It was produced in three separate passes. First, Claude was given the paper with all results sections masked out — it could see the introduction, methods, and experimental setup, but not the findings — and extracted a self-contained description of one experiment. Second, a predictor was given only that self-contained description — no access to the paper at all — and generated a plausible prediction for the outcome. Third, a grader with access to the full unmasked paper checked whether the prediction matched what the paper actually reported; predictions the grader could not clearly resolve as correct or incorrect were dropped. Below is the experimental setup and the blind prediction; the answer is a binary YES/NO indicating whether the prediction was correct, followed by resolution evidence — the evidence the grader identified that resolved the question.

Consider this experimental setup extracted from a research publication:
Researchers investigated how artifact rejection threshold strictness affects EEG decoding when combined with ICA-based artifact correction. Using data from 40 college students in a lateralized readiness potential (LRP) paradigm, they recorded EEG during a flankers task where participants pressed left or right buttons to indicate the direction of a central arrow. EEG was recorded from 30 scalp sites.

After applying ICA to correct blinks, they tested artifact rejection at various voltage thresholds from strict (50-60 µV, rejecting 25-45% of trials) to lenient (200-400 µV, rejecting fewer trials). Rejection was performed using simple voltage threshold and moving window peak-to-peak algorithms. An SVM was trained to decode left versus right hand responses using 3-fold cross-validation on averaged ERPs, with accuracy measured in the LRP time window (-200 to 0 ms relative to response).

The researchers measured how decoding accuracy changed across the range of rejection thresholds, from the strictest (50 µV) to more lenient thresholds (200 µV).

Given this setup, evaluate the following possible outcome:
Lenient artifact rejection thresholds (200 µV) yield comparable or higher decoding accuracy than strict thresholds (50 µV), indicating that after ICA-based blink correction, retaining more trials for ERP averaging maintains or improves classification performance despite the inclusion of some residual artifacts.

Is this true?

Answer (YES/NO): YES